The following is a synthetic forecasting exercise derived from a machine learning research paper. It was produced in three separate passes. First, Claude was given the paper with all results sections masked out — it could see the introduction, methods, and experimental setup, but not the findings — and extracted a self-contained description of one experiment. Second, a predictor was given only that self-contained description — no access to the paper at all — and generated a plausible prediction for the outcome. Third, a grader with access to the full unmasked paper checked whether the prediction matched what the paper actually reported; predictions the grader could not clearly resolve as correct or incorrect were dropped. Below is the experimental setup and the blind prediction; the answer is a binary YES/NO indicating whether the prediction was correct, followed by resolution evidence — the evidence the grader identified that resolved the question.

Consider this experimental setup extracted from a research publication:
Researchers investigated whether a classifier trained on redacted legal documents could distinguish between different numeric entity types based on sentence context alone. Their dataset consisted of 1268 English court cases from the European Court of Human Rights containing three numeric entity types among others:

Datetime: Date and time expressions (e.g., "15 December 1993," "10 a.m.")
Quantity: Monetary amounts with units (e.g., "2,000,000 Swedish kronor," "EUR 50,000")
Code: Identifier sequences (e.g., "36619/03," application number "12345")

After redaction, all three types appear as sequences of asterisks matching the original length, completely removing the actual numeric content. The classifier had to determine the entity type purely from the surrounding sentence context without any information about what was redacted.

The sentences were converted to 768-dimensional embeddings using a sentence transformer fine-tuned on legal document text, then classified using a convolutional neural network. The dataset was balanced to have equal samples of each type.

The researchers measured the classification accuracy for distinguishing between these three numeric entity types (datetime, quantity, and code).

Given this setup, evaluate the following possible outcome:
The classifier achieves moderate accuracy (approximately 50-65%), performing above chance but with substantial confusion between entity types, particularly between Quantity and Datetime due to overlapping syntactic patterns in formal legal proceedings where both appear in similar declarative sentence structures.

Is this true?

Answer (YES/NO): NO